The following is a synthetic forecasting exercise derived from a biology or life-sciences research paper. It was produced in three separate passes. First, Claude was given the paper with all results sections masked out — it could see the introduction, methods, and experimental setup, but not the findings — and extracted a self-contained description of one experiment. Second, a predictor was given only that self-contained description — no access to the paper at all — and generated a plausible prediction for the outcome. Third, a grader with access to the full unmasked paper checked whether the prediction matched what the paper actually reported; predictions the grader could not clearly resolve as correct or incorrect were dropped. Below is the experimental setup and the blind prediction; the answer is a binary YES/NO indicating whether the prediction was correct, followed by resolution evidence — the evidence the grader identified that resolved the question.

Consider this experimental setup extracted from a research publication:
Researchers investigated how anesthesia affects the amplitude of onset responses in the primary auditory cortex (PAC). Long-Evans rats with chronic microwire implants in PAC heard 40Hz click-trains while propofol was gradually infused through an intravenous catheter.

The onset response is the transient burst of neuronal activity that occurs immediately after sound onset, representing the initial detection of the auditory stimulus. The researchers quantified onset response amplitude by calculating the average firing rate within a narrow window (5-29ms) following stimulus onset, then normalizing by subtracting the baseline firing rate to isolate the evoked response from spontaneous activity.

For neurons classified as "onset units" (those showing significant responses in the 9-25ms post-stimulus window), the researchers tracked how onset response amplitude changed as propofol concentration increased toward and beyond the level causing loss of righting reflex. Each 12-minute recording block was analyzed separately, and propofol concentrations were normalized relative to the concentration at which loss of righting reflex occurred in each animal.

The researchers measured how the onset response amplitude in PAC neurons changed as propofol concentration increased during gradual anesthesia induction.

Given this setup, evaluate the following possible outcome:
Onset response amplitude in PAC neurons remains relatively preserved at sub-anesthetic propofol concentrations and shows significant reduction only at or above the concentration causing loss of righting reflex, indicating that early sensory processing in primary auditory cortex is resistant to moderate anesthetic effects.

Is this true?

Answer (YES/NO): NO